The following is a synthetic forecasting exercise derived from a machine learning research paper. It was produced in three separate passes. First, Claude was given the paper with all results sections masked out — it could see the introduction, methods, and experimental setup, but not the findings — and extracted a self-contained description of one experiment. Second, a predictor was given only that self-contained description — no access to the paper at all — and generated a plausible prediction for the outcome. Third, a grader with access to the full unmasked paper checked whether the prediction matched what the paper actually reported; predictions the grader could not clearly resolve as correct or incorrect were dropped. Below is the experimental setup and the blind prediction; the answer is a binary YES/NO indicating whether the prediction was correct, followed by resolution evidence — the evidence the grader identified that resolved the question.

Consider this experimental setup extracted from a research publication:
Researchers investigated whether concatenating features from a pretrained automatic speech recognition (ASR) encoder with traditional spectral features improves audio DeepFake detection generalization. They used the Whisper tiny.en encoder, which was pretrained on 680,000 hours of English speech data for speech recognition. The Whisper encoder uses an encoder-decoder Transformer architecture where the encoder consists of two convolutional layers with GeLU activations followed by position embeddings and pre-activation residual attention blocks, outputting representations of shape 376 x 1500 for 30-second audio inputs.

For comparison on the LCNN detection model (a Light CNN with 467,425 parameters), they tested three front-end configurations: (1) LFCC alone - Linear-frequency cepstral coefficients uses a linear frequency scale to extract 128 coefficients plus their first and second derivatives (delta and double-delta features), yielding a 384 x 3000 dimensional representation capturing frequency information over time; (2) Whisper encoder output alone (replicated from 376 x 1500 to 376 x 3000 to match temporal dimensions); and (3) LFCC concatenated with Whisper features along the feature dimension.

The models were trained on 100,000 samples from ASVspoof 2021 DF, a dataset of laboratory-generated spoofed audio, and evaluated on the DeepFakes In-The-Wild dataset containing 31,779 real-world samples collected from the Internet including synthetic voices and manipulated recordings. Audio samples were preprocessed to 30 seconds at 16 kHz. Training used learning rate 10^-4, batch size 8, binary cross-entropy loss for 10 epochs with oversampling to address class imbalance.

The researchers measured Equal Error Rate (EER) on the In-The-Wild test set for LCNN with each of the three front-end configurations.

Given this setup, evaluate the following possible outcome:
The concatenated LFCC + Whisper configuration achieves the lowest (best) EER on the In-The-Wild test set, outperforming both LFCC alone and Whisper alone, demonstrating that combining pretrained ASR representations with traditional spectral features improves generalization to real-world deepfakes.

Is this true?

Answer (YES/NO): NO